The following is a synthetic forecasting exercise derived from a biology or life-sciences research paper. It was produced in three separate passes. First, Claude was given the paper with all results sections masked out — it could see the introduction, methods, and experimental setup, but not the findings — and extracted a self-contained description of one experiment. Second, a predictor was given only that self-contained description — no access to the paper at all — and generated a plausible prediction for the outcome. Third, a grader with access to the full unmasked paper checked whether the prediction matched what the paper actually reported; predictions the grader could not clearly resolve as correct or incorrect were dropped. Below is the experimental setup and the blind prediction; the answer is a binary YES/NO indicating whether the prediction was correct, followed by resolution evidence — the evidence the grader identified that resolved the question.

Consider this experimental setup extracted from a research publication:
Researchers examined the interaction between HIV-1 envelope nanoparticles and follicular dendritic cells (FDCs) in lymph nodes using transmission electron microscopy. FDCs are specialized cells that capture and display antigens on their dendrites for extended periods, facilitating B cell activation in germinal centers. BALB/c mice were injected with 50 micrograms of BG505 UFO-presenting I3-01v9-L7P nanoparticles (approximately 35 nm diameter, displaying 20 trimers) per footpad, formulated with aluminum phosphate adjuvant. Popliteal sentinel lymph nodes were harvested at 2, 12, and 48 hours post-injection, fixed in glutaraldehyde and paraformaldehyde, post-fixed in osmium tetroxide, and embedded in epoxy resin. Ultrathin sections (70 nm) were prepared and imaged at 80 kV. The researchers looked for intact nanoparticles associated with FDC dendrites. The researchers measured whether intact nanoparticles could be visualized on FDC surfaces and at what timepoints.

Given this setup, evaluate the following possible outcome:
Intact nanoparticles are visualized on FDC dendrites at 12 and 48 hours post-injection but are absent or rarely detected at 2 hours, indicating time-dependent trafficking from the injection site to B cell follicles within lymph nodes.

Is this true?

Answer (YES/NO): NO